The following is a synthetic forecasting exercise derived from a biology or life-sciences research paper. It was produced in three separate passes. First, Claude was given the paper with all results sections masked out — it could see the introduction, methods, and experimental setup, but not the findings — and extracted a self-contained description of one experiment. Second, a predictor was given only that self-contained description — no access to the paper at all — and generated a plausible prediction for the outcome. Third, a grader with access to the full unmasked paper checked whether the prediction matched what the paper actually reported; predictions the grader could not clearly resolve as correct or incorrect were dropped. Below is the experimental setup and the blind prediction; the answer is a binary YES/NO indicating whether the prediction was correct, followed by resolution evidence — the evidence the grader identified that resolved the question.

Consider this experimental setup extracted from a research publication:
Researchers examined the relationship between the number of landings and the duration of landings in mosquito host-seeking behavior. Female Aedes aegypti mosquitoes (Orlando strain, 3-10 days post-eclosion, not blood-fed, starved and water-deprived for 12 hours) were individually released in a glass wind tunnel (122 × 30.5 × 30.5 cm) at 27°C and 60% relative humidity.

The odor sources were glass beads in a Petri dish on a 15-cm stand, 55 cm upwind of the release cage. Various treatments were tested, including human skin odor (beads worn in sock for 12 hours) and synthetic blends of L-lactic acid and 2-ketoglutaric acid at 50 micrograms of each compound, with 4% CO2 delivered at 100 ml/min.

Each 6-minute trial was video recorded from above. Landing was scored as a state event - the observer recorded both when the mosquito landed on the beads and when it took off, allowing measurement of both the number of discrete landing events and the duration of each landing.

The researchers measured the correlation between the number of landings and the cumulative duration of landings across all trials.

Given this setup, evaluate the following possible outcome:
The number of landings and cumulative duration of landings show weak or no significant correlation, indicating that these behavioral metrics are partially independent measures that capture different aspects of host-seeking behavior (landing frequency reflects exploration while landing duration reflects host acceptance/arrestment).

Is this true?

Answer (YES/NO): NO